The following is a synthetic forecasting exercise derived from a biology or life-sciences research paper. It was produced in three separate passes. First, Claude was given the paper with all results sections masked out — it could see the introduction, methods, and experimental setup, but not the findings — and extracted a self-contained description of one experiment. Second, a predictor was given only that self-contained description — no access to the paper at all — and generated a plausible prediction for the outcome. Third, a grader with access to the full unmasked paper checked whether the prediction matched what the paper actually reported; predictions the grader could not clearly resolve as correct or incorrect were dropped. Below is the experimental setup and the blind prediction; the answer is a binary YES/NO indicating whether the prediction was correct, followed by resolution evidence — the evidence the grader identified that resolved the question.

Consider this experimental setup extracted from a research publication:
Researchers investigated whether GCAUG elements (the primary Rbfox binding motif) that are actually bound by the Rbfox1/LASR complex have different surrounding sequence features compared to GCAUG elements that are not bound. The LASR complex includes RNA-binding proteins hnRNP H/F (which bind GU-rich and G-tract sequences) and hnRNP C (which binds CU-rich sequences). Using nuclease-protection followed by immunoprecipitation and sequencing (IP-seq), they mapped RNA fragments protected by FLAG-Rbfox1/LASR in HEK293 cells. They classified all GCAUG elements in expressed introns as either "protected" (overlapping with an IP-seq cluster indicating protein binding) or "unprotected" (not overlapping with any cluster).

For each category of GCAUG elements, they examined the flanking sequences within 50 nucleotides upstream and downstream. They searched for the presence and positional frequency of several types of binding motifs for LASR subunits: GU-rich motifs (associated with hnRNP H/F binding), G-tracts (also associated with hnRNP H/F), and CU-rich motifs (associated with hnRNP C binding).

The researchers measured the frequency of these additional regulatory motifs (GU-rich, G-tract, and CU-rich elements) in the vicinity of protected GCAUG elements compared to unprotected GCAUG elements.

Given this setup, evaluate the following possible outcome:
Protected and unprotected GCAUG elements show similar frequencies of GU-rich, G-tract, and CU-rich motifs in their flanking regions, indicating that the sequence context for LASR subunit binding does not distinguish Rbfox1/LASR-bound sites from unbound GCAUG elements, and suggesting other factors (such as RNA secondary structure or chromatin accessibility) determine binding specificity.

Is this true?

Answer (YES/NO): NO